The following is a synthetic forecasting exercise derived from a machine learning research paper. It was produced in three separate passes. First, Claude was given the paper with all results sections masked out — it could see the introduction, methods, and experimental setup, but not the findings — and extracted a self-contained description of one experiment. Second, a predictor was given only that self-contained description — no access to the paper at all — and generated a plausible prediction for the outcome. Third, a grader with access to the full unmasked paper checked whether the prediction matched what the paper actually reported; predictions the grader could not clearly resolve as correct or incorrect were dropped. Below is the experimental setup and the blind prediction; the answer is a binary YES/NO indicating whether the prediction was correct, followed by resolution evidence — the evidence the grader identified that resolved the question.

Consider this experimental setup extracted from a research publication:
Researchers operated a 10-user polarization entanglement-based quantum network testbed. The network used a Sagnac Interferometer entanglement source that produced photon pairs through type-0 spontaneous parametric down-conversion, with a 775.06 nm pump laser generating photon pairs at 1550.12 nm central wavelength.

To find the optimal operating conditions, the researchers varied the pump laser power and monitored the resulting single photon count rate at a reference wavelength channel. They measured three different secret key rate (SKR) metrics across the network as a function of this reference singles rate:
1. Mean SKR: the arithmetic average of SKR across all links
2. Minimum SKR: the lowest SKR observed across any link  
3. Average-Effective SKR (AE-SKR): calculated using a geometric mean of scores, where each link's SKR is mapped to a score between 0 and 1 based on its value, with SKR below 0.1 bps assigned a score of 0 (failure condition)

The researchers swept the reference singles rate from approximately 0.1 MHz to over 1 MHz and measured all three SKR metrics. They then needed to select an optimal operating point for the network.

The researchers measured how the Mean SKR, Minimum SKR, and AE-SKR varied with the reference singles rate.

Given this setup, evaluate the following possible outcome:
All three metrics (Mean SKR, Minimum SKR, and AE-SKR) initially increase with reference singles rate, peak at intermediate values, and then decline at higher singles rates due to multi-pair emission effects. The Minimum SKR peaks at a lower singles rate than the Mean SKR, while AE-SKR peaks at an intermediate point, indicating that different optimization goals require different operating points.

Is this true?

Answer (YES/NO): NO